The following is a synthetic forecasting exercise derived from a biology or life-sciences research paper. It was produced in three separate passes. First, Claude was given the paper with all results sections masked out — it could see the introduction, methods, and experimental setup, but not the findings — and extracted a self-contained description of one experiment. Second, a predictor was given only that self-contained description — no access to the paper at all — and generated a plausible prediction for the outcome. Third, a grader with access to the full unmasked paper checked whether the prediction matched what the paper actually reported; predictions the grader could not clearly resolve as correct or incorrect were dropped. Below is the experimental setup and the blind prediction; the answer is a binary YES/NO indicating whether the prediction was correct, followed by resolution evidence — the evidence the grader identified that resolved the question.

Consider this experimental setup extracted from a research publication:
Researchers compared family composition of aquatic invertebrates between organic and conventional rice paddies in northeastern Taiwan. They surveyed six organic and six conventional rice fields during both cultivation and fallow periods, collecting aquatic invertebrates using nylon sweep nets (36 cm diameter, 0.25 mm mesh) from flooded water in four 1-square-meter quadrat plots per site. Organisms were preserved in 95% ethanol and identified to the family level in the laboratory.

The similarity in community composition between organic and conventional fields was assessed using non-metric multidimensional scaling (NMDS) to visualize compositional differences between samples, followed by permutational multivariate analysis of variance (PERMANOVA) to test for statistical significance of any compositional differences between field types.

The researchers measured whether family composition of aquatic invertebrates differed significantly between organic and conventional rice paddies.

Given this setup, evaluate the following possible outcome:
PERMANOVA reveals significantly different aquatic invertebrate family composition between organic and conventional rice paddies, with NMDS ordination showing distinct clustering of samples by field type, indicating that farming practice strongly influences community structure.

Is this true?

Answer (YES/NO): NO